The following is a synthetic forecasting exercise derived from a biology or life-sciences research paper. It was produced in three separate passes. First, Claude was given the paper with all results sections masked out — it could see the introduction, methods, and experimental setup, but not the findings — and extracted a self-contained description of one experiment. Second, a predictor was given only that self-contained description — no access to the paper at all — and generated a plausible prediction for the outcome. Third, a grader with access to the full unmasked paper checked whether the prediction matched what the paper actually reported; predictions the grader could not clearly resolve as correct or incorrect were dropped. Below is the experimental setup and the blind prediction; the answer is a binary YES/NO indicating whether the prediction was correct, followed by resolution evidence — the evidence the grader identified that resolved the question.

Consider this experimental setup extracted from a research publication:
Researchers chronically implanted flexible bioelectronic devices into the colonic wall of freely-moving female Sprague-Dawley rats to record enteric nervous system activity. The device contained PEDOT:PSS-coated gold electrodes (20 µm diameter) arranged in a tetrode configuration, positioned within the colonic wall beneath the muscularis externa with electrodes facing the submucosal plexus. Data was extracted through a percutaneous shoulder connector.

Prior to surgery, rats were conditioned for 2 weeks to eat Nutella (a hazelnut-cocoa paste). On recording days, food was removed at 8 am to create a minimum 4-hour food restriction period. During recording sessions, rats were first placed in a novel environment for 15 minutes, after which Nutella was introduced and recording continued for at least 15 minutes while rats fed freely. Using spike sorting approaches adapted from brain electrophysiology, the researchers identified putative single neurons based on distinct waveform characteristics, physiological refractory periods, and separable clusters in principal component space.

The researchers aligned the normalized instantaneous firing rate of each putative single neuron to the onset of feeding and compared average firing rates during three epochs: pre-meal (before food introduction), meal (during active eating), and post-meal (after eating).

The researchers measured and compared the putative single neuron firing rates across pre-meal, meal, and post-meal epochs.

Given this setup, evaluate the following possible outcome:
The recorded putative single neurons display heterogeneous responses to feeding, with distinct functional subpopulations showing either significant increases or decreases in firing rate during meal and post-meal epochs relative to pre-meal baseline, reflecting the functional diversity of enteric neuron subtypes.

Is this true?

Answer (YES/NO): NO